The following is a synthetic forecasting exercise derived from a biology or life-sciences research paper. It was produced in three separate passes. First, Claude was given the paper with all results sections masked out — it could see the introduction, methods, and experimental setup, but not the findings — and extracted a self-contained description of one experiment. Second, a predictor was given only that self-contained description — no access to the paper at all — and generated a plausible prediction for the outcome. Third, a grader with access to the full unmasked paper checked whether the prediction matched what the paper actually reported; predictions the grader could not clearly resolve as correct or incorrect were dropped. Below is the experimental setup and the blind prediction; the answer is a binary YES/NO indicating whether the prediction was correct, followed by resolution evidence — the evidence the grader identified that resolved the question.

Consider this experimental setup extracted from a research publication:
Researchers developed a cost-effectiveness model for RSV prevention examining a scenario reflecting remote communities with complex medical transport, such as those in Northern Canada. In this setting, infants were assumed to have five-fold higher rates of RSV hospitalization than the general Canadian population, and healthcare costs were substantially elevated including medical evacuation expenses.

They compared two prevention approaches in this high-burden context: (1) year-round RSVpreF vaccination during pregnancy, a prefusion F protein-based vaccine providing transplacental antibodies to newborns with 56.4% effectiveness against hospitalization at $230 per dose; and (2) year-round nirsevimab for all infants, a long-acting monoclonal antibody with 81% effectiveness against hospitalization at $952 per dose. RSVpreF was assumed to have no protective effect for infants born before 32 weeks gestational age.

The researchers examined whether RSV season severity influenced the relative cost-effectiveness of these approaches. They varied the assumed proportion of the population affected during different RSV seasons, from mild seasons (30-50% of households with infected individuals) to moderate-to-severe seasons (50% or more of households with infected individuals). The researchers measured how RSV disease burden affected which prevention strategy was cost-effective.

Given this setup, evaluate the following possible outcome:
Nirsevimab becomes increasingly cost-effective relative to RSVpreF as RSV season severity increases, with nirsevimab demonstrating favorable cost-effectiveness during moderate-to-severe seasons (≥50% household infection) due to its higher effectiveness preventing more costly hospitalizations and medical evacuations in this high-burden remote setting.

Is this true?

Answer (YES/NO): NO